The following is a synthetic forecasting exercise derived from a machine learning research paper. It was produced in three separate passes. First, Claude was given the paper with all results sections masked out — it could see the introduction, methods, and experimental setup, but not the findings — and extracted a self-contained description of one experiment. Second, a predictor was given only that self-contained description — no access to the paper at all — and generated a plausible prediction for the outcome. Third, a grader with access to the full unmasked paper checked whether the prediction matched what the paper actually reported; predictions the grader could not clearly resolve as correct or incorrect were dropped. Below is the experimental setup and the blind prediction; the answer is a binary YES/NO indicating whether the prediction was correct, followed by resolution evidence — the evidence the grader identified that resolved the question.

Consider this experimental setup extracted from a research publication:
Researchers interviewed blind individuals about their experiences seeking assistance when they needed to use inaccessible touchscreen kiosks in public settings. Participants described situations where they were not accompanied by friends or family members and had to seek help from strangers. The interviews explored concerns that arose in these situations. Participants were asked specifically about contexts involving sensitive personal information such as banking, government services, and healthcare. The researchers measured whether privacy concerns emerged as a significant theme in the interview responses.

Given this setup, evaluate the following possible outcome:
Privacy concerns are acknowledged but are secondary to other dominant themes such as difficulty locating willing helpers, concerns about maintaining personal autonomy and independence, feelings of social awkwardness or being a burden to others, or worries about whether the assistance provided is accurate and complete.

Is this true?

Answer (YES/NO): NO